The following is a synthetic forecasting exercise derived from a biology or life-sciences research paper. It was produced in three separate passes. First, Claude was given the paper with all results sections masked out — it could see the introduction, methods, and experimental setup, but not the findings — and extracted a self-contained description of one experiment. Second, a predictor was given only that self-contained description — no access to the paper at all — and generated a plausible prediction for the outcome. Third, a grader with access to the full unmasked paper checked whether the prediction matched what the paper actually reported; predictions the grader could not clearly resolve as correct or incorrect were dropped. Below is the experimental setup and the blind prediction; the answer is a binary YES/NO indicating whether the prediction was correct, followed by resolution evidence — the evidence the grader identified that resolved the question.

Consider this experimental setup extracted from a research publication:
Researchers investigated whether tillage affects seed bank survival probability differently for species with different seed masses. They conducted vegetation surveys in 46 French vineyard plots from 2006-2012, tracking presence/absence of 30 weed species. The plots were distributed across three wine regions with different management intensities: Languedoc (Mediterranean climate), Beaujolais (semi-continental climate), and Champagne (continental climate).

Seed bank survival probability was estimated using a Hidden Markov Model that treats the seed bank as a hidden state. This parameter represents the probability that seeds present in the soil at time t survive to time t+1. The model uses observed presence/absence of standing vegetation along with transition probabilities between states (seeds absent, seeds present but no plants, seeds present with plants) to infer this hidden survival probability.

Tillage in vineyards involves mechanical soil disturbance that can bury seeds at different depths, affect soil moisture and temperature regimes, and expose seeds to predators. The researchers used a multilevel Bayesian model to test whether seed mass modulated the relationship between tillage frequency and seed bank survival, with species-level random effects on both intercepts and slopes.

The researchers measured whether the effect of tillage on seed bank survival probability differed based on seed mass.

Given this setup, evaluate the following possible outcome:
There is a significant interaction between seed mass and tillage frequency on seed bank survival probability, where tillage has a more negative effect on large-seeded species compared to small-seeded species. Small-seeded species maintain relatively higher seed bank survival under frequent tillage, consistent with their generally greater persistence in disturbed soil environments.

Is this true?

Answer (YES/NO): NO